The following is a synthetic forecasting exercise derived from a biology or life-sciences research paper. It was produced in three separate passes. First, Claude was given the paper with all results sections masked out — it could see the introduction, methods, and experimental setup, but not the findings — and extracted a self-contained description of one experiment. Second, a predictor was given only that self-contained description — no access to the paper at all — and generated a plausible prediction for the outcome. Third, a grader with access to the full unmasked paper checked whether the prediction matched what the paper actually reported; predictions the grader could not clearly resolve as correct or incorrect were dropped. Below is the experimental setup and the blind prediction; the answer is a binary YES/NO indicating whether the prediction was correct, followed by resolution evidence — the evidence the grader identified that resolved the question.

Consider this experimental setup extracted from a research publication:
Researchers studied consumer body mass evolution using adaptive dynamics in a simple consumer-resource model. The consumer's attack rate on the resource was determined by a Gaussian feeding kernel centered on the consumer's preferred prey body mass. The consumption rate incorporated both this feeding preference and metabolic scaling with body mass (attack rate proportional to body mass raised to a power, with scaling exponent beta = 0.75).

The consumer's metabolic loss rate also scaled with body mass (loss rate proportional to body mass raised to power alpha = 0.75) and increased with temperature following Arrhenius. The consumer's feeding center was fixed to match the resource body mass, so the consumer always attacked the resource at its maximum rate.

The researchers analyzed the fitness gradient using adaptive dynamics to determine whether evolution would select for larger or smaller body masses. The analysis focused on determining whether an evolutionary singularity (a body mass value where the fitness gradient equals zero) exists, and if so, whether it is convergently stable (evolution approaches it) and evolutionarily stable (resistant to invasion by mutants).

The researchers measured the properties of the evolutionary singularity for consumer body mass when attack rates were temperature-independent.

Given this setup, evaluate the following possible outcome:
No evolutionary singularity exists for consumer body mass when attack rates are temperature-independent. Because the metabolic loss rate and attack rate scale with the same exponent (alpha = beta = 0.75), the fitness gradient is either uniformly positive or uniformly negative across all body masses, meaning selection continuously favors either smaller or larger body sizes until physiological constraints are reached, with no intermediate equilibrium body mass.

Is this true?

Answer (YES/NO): NO